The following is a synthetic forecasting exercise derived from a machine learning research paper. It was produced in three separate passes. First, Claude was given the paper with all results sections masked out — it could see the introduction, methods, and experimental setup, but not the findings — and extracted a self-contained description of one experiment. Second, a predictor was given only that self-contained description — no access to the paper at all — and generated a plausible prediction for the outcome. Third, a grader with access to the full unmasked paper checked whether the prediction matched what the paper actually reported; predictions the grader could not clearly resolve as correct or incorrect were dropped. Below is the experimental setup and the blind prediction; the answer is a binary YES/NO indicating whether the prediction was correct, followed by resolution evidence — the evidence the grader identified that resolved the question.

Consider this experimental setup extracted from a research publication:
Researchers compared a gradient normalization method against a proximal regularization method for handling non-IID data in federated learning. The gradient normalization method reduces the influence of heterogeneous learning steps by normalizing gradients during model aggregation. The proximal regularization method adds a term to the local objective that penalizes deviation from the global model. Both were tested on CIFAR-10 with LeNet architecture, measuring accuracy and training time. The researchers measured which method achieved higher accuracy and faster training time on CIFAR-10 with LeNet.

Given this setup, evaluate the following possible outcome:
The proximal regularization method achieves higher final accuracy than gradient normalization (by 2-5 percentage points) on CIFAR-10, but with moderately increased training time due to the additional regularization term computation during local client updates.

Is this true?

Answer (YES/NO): NO